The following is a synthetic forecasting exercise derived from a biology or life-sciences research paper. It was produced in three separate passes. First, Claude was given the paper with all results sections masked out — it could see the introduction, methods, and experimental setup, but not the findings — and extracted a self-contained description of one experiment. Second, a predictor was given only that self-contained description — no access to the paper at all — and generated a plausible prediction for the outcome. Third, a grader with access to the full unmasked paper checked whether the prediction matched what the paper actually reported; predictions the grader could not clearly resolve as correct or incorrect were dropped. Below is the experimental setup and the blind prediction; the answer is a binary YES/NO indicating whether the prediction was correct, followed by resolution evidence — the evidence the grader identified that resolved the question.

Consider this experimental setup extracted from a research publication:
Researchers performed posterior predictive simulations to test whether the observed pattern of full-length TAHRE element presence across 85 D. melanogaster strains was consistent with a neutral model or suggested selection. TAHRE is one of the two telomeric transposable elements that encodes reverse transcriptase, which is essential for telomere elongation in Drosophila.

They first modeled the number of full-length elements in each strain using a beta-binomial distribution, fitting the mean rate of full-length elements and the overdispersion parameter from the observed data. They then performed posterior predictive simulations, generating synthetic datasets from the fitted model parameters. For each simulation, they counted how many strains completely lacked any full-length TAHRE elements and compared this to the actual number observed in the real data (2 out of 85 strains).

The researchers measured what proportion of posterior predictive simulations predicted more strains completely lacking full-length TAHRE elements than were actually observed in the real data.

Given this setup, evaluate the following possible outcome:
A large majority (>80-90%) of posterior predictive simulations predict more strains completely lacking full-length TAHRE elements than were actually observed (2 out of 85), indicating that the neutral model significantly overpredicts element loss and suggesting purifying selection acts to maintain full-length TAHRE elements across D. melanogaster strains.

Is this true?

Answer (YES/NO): YES